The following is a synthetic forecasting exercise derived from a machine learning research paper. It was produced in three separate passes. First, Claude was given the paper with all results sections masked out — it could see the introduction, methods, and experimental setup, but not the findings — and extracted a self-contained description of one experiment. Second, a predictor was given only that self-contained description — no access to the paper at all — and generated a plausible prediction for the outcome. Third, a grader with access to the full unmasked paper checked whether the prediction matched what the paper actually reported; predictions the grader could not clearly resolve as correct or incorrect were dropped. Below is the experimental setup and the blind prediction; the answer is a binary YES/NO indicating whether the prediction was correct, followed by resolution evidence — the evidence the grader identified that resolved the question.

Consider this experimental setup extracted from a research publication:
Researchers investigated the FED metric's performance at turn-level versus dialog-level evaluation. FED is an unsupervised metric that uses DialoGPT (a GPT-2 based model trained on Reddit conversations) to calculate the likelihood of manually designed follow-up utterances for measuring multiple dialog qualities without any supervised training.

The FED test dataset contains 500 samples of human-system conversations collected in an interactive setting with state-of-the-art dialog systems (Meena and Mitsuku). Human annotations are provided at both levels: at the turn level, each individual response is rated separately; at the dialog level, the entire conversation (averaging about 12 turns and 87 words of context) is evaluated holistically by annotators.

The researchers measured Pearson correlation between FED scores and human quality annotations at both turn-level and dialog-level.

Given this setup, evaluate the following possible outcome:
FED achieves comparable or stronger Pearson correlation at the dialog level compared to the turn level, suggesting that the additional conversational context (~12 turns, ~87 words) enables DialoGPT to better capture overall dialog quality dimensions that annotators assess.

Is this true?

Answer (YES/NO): YES